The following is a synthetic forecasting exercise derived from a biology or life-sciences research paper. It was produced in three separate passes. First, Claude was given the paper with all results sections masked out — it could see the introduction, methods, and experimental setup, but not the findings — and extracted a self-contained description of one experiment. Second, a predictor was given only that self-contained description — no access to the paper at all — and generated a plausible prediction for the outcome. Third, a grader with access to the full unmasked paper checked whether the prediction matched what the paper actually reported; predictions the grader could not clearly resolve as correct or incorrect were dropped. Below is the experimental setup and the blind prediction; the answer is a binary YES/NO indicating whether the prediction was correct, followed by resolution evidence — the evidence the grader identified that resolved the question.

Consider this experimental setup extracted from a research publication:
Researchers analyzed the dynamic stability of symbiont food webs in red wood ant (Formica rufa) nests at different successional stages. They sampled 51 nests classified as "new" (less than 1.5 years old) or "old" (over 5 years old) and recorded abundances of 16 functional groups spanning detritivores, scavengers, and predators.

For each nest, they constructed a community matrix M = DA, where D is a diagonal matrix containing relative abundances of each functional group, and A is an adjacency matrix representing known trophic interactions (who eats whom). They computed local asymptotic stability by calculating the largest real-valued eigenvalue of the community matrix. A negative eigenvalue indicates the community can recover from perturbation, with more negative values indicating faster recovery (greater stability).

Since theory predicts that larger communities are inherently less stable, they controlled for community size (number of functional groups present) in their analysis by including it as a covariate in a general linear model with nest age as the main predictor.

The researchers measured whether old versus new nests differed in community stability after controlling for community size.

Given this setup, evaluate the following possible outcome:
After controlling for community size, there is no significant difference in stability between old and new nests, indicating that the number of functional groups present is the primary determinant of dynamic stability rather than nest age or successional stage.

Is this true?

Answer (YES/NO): NO